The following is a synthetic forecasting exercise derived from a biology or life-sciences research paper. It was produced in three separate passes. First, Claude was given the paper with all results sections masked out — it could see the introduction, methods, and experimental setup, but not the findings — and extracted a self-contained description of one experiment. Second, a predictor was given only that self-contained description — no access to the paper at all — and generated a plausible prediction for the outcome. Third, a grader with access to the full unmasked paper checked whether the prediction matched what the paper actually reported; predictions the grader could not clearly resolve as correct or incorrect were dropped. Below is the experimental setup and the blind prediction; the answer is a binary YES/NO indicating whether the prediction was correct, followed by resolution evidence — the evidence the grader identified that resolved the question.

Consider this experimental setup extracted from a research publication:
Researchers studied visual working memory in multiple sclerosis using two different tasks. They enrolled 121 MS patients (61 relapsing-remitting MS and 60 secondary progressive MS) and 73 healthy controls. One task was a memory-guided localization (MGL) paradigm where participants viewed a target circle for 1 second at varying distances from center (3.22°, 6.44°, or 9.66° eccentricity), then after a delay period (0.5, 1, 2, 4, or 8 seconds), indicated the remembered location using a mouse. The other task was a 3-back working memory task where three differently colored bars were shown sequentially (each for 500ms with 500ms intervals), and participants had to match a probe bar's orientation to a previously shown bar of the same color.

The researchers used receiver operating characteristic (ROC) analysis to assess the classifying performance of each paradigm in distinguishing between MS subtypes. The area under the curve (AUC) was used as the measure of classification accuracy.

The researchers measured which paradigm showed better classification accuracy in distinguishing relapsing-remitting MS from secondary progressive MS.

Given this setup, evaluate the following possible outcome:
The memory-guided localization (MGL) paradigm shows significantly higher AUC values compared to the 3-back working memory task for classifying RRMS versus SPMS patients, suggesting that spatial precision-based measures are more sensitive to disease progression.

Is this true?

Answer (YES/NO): YES